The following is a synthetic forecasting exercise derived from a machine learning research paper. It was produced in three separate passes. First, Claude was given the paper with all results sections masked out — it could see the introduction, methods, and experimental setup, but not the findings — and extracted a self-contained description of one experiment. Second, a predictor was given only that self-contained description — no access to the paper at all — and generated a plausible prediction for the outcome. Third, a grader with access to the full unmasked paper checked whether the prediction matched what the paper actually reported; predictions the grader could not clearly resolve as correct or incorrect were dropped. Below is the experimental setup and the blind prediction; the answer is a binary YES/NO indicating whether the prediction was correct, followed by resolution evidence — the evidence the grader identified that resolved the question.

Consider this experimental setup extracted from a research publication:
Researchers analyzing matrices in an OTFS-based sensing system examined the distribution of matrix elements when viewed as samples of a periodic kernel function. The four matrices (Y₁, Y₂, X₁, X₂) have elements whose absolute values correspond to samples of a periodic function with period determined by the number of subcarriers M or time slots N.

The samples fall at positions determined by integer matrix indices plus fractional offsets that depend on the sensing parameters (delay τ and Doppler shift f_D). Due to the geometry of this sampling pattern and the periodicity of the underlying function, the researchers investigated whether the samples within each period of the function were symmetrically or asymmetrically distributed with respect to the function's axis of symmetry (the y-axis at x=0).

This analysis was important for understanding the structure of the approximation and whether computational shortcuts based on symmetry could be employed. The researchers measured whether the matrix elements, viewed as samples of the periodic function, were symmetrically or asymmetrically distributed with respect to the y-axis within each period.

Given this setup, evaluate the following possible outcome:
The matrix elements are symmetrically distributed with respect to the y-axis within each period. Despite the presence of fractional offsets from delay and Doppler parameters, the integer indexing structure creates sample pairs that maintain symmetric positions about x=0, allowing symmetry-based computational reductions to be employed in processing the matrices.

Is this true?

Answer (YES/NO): NO